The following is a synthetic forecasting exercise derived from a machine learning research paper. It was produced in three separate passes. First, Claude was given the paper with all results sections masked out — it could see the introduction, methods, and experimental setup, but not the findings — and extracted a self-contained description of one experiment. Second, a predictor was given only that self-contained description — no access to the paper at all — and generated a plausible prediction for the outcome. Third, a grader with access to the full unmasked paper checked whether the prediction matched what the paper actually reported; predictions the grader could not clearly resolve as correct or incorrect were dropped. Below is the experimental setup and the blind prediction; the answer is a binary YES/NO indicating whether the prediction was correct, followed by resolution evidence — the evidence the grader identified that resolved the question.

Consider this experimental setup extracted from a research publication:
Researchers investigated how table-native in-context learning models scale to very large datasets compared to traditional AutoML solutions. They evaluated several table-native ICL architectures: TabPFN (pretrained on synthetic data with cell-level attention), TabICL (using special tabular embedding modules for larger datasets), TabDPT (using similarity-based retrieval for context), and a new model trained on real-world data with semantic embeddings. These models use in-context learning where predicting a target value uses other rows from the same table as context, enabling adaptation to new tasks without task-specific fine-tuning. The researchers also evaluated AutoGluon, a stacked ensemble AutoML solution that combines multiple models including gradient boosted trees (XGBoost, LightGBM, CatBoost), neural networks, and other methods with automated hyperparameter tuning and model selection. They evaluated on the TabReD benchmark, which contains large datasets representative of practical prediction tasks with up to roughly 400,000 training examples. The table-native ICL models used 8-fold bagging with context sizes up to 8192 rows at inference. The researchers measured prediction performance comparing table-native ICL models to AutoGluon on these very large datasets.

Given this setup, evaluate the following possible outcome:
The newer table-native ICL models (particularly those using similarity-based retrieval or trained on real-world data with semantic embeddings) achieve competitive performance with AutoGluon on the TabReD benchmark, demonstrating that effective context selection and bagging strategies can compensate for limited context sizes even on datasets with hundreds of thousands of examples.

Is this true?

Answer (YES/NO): NO